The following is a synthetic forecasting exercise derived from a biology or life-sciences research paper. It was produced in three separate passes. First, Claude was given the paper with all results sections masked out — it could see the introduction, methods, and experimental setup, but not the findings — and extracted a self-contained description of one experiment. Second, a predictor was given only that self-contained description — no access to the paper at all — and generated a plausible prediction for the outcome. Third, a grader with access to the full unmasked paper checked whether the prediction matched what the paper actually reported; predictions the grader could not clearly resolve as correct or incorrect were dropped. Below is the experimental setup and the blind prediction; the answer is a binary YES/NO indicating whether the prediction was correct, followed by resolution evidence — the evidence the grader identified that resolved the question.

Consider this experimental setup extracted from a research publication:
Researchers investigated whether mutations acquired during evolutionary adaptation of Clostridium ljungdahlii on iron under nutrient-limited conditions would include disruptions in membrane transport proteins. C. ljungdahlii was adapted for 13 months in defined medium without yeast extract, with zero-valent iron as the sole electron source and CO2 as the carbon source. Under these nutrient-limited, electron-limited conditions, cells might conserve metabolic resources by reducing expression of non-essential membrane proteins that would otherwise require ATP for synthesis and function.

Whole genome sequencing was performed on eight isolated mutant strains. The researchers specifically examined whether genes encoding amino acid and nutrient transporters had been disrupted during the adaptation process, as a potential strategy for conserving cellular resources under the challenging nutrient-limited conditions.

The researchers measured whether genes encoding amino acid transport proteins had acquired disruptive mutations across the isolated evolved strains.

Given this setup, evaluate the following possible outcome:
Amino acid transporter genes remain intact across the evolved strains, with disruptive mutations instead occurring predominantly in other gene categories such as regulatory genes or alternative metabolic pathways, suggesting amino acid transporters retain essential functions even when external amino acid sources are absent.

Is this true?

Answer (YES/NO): NO